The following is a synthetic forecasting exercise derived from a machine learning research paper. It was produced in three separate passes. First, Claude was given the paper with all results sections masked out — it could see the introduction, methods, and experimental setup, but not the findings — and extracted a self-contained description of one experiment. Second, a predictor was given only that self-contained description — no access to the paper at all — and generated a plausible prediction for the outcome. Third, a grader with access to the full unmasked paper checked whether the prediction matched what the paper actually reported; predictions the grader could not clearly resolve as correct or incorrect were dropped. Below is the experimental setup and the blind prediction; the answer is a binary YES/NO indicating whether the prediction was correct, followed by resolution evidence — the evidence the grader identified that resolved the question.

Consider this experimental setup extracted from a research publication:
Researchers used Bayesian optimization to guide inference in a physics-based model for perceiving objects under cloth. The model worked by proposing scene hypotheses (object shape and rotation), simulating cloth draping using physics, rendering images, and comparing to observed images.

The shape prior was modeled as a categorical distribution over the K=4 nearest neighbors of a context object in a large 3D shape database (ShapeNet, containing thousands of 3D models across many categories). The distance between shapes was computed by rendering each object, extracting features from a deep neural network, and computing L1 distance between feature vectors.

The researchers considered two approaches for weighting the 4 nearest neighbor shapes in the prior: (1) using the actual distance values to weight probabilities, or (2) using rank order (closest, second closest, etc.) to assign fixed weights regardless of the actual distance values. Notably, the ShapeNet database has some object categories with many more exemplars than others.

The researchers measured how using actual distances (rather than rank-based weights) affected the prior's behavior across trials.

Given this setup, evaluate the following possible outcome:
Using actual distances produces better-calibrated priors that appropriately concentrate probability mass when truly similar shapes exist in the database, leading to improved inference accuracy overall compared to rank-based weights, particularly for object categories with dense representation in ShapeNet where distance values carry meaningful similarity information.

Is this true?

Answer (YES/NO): NO